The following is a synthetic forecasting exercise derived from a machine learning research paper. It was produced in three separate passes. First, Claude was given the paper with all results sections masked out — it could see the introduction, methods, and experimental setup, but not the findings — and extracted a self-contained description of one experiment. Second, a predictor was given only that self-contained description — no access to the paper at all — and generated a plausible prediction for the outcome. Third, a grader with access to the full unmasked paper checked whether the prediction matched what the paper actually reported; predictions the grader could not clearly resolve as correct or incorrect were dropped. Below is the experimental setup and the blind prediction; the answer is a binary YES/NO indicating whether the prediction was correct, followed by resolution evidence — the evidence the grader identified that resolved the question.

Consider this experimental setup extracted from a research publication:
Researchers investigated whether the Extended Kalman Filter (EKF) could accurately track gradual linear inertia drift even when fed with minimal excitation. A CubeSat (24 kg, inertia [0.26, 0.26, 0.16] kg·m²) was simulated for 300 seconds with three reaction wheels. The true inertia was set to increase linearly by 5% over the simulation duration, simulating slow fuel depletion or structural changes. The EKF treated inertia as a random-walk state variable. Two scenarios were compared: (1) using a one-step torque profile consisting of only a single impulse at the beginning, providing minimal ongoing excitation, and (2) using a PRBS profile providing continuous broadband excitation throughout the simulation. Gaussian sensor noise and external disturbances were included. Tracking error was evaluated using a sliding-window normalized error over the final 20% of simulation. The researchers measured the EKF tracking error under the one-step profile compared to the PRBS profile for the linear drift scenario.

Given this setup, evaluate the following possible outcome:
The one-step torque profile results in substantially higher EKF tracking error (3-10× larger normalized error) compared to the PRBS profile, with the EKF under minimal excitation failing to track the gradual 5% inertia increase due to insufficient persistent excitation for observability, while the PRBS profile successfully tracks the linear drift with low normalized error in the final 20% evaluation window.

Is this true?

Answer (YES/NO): NO